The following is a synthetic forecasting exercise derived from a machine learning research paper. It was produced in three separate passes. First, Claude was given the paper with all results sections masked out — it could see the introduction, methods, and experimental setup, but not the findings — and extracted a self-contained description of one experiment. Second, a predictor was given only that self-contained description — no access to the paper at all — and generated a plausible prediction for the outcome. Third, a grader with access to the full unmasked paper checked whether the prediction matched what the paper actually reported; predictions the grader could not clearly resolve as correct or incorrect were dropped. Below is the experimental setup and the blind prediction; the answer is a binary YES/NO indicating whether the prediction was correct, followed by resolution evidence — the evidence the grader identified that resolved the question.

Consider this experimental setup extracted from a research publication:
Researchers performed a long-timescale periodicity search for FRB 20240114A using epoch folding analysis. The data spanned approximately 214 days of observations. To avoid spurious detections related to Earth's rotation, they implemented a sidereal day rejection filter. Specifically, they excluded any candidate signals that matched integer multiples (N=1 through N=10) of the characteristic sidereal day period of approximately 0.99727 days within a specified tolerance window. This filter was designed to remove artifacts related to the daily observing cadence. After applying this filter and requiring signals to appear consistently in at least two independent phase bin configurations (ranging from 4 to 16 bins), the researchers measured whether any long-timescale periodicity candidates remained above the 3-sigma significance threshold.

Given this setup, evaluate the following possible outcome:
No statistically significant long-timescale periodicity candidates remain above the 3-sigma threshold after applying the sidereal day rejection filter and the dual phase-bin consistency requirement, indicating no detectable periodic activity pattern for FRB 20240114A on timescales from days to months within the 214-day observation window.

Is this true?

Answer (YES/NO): NO